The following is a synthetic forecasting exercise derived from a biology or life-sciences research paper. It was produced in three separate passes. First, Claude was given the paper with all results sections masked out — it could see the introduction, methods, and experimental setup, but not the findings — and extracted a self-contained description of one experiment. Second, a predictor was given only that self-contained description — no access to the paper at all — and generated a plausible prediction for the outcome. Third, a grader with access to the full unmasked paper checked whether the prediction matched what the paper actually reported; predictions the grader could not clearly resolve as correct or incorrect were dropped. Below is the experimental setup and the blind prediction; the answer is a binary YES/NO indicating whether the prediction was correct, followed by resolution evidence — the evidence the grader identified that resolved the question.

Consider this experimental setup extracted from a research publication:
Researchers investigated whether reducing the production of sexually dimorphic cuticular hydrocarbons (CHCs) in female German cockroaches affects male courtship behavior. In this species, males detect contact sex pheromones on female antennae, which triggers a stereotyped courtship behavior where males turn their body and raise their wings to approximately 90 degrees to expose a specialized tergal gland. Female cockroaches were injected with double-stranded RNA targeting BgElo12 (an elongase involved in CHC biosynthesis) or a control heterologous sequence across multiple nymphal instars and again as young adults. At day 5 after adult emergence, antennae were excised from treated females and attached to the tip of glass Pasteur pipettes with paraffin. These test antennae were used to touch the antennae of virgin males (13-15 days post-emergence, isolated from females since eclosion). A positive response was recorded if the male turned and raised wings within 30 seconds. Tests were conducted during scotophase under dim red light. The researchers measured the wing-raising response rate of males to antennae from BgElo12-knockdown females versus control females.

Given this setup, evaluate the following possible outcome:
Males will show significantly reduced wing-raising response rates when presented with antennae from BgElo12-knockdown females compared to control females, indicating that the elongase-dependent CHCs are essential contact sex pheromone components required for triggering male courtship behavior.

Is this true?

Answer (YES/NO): NO